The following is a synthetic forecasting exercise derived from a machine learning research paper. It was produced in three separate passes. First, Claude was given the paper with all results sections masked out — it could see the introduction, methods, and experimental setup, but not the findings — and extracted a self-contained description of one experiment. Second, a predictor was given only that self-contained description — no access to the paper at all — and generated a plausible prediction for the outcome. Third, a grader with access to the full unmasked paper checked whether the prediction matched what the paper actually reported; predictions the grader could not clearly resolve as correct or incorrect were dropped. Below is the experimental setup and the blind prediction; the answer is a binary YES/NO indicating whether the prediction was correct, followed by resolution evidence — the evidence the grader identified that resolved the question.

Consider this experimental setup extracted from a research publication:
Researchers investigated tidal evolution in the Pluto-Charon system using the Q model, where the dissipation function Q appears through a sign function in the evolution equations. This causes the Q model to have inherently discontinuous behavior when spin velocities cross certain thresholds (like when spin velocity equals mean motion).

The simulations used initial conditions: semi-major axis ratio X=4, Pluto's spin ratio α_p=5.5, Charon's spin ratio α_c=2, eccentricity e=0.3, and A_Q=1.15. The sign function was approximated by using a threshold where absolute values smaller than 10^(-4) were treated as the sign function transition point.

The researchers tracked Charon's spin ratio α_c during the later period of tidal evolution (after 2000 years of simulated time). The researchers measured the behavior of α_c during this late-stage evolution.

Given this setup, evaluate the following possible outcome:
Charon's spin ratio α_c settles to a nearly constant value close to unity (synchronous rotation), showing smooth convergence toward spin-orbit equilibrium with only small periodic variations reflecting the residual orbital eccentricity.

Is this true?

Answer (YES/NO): NO